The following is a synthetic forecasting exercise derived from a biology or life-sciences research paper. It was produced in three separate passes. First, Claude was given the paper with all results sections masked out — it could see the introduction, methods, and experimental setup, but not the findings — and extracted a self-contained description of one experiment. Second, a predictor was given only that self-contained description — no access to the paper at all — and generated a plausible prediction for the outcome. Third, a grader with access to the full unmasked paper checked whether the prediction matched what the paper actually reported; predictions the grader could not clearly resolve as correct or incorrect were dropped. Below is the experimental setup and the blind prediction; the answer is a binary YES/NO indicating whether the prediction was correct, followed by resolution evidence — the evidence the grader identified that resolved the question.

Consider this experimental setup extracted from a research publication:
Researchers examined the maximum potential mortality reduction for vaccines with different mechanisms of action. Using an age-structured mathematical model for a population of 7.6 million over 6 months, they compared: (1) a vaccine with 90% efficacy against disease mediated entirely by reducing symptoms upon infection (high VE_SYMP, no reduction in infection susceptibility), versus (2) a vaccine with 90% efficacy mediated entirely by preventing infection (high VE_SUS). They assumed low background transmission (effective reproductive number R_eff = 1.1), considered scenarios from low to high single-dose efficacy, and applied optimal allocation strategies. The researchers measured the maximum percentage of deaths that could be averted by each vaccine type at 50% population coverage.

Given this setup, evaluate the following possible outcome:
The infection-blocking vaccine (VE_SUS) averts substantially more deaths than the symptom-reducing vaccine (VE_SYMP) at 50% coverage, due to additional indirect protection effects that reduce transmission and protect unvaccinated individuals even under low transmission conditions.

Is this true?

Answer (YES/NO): YES